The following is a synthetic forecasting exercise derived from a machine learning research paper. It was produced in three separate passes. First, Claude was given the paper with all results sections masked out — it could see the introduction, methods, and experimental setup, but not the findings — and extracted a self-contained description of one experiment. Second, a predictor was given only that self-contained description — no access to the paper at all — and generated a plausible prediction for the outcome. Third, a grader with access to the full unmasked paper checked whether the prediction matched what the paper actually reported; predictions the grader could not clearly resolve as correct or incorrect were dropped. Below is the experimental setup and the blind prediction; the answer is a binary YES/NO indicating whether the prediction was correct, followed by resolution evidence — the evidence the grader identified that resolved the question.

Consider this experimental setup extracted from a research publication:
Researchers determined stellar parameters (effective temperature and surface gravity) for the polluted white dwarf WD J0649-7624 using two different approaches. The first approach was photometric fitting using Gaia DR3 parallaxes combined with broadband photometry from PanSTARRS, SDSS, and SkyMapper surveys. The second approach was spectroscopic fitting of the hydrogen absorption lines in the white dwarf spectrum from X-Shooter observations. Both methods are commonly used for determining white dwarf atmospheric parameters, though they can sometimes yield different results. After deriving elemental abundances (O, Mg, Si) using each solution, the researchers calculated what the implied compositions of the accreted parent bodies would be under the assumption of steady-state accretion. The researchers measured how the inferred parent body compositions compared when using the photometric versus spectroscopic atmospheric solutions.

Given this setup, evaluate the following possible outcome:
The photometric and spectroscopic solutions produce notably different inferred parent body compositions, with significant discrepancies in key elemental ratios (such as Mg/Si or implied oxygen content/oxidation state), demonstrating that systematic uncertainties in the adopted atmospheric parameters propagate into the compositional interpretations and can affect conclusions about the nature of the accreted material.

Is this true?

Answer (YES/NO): YES